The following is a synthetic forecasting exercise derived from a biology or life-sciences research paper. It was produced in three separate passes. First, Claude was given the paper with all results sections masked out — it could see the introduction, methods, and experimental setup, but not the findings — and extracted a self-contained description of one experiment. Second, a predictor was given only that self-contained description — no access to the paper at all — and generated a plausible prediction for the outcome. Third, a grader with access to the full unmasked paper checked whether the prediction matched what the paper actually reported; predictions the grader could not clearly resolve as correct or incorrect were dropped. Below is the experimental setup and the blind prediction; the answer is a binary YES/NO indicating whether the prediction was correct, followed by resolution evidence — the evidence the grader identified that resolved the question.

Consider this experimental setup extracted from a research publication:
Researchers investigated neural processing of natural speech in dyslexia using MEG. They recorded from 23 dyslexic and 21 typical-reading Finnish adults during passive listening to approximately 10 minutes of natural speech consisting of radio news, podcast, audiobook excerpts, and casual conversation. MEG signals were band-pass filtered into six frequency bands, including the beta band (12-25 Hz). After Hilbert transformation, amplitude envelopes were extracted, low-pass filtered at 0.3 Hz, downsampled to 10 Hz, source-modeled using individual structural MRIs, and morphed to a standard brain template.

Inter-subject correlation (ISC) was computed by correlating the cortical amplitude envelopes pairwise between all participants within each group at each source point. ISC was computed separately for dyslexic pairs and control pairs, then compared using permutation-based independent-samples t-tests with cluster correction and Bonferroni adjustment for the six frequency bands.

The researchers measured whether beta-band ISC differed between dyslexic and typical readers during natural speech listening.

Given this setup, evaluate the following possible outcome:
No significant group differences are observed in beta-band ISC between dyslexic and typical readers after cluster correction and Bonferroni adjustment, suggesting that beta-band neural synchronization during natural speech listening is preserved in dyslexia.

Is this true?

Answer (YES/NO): NO